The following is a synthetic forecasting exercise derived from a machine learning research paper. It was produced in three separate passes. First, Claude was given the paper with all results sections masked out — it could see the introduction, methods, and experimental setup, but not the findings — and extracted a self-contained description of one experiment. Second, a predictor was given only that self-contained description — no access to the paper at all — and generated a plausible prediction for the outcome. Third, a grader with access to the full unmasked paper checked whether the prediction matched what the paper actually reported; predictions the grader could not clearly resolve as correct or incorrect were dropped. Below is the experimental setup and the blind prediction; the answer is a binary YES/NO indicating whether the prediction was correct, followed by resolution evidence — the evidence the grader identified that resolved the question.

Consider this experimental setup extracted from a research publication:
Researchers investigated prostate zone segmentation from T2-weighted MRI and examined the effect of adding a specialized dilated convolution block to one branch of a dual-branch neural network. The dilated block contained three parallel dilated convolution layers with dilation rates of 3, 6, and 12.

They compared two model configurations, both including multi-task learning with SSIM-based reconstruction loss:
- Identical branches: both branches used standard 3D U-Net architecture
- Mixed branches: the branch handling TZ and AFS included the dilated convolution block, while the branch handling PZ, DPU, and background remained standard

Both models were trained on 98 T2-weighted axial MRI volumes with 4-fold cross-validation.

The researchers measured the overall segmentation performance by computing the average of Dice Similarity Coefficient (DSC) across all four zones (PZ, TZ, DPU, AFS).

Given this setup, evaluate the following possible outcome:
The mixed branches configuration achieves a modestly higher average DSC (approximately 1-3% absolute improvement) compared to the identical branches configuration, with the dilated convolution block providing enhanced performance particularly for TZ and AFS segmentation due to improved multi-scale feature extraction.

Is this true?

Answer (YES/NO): NO